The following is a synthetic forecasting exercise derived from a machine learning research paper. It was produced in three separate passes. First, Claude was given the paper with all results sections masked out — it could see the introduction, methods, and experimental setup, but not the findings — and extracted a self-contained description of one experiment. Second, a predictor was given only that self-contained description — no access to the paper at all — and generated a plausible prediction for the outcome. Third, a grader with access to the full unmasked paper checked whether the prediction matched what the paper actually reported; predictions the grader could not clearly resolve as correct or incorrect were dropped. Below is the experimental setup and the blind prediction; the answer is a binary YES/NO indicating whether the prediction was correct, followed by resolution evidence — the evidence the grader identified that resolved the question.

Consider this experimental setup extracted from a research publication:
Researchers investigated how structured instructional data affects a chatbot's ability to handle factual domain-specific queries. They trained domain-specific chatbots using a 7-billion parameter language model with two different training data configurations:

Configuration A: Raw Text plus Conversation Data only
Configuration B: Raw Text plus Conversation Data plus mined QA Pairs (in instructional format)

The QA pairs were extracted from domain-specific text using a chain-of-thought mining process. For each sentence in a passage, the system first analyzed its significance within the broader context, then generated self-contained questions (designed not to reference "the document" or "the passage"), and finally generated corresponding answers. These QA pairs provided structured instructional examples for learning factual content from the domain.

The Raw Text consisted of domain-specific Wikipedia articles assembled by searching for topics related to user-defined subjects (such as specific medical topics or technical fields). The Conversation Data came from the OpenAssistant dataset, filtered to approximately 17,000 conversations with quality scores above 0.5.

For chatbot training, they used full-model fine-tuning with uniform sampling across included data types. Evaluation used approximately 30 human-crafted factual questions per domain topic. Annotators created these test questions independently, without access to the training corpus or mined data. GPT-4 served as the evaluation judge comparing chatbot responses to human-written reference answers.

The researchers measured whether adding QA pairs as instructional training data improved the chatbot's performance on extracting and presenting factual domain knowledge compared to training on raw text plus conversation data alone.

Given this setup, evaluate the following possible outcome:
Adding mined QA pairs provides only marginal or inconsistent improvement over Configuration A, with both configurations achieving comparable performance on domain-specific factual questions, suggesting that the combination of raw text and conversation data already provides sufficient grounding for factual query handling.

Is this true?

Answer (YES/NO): NO